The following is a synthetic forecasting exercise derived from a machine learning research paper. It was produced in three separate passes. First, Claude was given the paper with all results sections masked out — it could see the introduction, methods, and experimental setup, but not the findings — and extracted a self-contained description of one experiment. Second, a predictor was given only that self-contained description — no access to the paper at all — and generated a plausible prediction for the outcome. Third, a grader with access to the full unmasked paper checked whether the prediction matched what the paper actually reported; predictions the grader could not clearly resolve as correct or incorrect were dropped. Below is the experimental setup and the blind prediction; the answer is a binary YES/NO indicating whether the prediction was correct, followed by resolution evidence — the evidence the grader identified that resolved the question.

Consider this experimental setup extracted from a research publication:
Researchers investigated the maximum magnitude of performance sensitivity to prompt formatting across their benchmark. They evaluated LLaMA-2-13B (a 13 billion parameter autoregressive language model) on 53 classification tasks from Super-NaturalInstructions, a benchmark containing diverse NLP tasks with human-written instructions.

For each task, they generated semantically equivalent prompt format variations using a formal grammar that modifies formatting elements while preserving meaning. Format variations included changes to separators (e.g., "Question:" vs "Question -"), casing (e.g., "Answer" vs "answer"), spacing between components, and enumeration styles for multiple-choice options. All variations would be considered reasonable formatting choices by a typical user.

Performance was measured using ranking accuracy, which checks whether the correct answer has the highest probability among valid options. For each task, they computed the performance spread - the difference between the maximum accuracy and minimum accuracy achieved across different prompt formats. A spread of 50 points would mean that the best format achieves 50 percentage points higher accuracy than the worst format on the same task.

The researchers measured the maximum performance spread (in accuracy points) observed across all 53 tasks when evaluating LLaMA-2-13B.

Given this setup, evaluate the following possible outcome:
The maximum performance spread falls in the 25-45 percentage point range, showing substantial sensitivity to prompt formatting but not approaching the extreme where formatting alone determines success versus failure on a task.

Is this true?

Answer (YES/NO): NO